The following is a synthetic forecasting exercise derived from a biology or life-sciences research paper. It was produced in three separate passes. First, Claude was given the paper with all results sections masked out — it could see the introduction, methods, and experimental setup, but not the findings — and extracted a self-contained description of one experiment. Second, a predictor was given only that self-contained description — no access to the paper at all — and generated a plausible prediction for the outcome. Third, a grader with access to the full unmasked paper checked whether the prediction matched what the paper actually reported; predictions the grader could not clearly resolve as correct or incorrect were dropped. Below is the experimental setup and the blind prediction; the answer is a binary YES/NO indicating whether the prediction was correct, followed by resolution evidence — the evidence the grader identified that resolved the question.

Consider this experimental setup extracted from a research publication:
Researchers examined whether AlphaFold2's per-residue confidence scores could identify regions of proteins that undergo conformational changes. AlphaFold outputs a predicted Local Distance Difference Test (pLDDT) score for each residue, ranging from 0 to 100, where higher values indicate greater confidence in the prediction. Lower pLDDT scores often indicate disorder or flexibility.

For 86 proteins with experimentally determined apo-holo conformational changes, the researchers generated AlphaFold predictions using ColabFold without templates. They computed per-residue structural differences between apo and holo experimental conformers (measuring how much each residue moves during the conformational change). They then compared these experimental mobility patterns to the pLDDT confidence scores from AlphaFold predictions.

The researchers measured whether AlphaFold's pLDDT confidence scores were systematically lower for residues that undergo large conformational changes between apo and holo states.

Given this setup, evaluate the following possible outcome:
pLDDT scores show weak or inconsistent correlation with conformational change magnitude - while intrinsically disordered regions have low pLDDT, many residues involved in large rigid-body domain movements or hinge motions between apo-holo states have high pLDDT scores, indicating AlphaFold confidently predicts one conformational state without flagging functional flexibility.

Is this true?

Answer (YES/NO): NO